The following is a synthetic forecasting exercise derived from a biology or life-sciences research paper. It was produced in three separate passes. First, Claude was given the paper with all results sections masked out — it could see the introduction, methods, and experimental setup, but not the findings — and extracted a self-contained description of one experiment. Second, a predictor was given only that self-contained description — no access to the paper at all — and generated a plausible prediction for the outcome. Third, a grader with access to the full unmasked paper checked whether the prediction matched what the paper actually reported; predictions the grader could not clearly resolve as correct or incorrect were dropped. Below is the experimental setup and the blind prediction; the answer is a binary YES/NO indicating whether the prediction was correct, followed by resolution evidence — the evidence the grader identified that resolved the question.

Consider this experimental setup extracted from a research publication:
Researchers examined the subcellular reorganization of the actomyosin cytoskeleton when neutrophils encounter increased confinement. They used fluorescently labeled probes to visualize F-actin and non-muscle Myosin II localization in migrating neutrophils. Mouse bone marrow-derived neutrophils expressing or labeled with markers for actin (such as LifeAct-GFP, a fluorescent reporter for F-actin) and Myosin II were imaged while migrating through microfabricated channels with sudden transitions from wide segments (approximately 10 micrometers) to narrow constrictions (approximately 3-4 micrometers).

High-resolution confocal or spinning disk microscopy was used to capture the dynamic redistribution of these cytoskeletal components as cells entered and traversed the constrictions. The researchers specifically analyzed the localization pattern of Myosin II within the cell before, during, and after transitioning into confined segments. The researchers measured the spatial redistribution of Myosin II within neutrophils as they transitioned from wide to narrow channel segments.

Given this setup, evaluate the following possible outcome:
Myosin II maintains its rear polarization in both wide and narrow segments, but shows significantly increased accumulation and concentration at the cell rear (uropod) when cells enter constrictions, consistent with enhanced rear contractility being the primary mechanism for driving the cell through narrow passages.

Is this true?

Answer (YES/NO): NO